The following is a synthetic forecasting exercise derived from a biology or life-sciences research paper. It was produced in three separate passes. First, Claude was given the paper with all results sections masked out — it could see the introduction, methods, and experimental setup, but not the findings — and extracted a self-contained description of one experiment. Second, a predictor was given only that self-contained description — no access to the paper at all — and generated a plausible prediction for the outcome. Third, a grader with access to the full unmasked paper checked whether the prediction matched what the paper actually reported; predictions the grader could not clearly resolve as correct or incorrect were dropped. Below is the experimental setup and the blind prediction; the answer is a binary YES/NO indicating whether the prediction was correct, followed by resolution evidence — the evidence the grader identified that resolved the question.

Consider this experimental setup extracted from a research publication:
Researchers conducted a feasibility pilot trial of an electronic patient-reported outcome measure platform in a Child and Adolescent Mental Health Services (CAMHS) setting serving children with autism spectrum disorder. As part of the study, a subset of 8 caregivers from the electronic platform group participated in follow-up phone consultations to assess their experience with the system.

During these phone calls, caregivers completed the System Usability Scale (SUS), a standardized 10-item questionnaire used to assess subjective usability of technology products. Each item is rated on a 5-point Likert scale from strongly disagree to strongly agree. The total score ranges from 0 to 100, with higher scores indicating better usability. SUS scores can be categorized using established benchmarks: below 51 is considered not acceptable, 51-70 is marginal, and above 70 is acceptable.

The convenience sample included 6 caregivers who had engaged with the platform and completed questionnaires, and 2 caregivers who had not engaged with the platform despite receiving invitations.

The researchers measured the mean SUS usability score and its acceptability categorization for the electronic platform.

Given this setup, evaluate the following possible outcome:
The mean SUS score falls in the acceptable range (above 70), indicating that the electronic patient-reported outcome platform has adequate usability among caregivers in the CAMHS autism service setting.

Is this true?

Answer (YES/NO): YES